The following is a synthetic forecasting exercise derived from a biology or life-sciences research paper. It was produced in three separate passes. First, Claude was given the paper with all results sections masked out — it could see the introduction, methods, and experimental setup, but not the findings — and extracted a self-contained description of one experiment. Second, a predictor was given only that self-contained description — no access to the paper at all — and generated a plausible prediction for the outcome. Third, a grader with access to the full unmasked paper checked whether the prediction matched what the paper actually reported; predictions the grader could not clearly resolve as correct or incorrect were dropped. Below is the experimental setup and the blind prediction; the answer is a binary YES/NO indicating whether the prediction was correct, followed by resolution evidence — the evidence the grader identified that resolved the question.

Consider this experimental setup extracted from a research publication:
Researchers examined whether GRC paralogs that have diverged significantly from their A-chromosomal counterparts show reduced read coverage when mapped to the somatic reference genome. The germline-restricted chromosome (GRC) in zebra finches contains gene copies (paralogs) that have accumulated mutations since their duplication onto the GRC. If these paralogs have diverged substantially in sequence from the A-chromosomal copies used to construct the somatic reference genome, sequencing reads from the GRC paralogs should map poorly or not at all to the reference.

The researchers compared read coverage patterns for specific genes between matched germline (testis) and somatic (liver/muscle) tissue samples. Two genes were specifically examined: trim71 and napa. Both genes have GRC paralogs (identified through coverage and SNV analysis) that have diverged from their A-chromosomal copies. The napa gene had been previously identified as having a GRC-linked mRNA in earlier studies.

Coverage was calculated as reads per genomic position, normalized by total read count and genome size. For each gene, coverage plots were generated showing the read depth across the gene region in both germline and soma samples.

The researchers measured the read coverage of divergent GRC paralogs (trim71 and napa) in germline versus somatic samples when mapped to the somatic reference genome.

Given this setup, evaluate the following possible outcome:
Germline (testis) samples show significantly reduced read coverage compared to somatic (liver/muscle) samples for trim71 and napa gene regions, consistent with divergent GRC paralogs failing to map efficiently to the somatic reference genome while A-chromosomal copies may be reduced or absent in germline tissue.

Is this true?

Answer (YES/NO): NO